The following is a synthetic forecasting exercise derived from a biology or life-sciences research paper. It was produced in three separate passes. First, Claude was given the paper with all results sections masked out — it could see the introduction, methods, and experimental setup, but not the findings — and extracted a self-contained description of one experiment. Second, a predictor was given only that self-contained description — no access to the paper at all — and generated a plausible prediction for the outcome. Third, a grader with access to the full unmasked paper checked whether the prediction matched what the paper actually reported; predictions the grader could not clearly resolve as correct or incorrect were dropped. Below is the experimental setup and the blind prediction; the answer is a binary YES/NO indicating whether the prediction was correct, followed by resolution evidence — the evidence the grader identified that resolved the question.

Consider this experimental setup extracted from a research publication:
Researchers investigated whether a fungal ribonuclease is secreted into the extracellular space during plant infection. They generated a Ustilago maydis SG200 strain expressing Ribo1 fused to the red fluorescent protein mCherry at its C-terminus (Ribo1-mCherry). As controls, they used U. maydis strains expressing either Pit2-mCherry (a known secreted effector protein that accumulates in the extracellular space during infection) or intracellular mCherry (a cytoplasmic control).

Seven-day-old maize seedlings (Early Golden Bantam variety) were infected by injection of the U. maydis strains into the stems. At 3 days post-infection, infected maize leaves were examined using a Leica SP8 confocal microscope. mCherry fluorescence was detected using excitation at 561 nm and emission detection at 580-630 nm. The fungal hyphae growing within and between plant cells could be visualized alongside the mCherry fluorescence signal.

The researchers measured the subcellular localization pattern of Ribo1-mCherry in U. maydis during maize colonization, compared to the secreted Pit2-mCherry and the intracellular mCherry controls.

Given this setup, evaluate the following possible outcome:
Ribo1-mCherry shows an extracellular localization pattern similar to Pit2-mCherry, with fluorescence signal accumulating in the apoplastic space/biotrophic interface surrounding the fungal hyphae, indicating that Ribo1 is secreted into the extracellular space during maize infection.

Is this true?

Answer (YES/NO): YES